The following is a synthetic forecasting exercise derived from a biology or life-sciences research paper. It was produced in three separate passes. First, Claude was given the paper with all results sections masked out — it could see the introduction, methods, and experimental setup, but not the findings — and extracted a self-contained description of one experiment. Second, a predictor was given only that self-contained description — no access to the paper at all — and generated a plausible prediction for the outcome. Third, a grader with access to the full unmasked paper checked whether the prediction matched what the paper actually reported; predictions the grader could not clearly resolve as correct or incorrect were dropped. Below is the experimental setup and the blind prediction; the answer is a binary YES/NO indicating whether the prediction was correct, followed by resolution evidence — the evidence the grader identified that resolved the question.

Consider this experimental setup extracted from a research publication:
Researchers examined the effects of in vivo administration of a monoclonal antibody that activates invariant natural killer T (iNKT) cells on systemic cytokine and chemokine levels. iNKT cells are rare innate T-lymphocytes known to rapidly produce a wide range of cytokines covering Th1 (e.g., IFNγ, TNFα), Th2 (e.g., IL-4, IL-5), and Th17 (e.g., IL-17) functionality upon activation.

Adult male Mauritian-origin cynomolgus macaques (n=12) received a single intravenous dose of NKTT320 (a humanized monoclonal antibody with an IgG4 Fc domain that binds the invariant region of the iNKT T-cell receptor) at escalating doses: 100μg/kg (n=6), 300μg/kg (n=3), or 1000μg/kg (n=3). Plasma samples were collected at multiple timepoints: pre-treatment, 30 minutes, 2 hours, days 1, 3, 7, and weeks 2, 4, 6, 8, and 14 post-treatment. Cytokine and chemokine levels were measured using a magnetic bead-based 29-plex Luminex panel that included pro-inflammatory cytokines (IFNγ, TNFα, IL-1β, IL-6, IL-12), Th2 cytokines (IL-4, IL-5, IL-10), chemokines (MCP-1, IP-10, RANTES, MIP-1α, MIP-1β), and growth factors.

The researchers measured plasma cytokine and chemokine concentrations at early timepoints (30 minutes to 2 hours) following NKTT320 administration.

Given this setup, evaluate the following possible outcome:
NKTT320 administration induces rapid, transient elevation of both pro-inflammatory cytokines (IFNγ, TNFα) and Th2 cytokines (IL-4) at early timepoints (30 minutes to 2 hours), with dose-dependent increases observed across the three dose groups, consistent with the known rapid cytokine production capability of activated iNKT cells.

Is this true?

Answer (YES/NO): NO